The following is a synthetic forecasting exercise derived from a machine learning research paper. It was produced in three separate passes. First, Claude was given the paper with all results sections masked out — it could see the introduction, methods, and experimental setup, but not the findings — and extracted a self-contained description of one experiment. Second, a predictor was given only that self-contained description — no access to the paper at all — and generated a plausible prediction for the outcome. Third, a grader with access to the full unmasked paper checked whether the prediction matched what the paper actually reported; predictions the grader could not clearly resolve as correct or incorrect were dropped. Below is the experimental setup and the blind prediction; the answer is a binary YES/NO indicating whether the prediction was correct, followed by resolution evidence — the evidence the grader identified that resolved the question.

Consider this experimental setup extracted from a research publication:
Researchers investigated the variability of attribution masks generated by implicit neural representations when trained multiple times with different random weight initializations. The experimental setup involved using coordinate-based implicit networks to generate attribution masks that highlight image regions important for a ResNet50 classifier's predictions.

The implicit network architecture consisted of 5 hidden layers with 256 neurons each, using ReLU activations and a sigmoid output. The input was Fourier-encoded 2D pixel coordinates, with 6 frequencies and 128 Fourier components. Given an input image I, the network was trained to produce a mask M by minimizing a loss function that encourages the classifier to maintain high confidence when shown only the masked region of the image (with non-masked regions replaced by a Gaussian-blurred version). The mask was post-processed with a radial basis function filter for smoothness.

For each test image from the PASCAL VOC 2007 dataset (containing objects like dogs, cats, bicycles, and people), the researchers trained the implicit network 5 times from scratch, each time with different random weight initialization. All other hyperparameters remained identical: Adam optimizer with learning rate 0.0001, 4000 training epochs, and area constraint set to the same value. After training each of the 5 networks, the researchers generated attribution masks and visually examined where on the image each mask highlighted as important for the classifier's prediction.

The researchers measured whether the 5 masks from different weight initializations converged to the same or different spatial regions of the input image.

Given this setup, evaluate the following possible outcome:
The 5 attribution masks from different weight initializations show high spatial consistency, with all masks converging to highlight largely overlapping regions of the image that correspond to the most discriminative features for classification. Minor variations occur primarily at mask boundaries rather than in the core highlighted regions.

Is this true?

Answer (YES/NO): NO